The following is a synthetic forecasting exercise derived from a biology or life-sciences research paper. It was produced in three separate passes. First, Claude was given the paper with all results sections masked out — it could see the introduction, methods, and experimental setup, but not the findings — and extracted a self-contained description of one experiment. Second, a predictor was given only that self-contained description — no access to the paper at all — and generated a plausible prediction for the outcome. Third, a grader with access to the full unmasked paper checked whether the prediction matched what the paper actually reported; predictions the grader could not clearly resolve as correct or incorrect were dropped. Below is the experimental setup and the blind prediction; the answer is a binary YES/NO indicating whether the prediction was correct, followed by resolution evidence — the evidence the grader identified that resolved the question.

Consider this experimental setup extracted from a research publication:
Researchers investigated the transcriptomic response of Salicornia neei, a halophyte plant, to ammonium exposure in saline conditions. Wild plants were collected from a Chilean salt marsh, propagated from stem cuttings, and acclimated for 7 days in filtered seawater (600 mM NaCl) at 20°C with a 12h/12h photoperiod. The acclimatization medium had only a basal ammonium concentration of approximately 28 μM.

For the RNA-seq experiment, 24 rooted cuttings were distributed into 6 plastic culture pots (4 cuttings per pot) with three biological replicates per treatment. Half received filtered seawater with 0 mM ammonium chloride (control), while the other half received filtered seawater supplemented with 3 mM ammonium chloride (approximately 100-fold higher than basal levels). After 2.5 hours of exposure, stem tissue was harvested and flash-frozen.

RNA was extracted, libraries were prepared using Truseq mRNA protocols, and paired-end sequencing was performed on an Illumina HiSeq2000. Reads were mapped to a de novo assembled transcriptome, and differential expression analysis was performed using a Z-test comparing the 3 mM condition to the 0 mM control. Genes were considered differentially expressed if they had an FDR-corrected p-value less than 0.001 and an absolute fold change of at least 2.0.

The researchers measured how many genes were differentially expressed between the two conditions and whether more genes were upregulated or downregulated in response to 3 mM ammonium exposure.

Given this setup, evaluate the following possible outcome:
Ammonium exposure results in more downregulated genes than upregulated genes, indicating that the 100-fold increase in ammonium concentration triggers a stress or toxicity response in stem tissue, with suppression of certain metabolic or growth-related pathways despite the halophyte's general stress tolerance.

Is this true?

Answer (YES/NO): NO